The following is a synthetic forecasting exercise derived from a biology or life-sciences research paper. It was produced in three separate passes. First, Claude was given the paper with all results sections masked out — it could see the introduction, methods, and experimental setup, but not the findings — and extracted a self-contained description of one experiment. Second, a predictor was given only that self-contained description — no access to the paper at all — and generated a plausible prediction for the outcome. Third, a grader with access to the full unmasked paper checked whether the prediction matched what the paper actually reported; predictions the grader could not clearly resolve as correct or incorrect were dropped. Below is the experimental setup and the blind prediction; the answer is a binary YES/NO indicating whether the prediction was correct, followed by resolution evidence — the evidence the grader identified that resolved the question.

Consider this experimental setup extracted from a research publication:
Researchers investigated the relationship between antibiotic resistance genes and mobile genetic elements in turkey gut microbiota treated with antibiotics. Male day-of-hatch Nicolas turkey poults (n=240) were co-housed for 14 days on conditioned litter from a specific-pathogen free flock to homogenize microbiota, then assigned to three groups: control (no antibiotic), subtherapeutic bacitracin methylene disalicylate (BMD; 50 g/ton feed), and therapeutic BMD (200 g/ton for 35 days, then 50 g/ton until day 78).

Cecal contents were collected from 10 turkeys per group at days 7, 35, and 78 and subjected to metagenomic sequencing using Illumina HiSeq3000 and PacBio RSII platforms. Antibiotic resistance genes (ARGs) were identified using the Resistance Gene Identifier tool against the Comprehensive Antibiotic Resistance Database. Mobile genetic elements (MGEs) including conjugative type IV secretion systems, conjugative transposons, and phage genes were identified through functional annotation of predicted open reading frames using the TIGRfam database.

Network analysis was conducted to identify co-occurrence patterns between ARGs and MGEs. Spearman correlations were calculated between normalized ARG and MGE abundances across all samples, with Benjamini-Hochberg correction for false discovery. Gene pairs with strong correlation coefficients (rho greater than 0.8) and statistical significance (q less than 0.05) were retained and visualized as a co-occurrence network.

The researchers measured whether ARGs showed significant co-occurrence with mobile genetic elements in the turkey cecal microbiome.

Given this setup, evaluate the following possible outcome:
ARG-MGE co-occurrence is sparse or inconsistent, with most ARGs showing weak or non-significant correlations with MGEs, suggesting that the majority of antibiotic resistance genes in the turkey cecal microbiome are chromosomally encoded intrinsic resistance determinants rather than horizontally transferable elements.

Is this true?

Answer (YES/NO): NO